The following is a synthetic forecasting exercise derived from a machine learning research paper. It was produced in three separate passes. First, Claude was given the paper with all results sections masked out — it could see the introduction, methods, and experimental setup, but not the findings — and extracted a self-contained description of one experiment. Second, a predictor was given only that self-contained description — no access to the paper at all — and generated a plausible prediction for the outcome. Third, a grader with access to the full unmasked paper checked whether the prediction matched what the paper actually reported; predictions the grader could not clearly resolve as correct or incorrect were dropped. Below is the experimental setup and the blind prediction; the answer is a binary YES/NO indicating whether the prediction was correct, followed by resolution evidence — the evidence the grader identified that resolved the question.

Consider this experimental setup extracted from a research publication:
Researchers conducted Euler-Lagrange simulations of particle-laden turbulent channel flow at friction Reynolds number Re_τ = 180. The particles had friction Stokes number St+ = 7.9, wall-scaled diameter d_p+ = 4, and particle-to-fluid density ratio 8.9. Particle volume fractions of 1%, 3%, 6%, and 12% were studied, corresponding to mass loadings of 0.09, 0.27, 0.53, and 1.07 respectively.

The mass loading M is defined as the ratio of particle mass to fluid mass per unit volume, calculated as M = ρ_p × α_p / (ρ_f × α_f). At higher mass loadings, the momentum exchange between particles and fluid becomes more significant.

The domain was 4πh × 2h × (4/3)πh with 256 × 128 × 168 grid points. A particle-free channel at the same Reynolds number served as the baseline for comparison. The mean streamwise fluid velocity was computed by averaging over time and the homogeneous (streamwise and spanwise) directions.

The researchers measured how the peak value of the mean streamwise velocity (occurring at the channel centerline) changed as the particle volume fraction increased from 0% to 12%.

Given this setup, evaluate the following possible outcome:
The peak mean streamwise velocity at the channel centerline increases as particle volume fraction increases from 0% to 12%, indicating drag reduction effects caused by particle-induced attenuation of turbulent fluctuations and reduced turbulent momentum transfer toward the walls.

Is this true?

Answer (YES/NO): NO